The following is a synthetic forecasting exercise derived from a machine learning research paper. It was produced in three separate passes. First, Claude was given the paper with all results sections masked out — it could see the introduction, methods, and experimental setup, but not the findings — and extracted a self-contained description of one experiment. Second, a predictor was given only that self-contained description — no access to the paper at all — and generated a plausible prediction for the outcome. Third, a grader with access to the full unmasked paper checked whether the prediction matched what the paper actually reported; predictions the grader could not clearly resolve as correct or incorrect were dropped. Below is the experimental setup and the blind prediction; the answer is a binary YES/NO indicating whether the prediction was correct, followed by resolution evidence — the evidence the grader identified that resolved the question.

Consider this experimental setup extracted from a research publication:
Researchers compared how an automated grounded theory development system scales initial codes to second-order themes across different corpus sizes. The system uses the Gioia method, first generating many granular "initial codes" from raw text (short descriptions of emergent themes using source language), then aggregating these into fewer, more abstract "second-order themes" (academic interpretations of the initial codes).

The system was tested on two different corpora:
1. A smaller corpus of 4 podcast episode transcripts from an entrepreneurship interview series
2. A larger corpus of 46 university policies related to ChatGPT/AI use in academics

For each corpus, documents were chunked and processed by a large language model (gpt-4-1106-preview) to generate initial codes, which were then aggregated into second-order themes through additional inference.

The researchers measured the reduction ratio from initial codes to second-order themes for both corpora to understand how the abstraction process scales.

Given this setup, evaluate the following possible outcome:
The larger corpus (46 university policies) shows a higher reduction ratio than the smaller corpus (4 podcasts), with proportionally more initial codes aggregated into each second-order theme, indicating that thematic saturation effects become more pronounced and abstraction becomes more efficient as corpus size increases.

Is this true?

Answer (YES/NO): NO